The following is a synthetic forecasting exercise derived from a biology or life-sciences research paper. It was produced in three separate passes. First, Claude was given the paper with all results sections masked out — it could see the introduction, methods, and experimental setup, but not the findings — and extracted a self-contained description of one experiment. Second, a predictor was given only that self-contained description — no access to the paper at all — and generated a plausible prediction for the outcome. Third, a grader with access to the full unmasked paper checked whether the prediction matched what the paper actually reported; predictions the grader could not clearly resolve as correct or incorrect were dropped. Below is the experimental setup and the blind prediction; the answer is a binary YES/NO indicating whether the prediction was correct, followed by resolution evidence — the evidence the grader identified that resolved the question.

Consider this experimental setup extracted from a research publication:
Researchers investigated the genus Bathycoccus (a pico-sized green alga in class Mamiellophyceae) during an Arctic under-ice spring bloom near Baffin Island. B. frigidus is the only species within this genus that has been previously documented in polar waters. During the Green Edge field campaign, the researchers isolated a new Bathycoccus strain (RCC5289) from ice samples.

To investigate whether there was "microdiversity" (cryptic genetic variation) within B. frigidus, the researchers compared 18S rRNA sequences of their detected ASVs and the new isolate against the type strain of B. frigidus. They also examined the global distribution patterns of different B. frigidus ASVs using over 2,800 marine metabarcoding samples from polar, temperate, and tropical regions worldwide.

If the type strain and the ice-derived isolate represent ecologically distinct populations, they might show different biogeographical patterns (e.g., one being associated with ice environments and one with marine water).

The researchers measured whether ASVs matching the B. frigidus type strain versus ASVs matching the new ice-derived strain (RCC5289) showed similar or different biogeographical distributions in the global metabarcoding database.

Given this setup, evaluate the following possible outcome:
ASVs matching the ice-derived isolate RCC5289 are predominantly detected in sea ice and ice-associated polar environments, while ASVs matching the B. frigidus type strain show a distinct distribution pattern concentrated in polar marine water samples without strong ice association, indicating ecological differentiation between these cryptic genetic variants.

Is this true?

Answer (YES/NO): NO